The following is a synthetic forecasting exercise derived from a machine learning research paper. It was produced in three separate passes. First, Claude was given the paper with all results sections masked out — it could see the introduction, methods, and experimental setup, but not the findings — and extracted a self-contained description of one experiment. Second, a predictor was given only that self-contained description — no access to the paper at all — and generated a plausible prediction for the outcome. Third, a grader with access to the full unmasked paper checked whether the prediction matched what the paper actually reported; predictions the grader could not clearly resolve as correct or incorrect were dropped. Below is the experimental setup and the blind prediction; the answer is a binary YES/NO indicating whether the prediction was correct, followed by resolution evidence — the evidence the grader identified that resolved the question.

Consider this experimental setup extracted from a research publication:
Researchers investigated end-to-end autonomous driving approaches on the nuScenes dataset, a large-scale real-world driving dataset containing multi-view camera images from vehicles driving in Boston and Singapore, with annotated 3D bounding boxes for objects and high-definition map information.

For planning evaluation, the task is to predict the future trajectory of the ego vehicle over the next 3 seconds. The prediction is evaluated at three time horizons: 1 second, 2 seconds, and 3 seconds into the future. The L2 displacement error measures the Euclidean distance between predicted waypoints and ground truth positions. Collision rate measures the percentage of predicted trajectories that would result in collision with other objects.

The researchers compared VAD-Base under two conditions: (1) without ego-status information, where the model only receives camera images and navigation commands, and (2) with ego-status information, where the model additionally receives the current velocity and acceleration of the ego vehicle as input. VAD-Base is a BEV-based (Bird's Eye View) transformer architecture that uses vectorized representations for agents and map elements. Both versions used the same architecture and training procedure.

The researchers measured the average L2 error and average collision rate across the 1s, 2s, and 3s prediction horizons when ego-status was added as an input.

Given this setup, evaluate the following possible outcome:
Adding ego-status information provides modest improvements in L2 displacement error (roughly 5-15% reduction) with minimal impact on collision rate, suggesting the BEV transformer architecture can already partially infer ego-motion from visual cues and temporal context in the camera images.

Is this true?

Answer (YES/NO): NO